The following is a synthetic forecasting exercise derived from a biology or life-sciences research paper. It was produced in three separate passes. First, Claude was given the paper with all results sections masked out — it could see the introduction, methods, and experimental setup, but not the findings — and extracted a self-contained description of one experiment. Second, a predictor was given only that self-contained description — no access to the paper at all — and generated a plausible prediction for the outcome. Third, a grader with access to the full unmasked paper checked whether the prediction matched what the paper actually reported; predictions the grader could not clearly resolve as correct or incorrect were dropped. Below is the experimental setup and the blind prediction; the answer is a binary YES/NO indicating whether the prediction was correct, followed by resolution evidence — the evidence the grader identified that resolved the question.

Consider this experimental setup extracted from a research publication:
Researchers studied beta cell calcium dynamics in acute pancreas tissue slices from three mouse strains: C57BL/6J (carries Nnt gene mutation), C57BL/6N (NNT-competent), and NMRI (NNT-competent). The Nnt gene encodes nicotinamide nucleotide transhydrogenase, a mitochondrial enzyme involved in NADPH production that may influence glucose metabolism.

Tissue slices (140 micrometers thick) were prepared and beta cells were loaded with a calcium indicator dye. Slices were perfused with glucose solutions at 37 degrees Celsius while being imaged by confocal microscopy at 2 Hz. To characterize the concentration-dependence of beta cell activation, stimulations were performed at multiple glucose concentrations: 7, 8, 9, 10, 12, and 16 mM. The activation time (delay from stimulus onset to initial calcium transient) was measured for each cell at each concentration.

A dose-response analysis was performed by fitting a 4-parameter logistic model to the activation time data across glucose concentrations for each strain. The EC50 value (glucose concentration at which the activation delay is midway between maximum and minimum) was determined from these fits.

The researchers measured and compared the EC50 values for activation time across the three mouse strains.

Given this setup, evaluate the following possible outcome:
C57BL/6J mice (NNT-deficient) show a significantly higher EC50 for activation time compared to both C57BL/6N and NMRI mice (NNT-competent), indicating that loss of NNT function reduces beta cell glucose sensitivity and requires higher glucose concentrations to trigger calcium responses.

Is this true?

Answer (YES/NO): NO